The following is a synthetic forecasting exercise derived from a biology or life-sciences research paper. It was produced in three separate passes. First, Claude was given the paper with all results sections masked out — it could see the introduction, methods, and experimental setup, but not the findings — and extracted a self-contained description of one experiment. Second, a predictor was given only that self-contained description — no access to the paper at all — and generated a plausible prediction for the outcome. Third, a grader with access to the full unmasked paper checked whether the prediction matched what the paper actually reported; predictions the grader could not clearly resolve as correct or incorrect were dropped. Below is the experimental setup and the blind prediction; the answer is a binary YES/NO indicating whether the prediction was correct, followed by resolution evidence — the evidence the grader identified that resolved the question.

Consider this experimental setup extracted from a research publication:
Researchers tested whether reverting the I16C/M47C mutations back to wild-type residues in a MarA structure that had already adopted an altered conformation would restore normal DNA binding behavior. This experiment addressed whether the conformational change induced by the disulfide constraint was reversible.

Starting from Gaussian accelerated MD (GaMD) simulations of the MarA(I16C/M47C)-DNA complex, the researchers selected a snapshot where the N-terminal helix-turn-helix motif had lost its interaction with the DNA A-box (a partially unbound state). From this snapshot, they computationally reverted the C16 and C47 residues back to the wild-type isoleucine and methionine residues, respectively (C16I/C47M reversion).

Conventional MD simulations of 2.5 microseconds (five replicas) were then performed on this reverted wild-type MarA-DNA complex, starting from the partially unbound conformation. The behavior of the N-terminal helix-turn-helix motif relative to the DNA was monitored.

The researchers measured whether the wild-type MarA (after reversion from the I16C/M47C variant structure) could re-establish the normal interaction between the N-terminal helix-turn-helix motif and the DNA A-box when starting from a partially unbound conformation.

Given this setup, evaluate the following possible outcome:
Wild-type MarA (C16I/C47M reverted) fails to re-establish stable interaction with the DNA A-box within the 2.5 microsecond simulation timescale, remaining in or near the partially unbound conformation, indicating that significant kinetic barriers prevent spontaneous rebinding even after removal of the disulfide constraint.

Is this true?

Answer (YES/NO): NO